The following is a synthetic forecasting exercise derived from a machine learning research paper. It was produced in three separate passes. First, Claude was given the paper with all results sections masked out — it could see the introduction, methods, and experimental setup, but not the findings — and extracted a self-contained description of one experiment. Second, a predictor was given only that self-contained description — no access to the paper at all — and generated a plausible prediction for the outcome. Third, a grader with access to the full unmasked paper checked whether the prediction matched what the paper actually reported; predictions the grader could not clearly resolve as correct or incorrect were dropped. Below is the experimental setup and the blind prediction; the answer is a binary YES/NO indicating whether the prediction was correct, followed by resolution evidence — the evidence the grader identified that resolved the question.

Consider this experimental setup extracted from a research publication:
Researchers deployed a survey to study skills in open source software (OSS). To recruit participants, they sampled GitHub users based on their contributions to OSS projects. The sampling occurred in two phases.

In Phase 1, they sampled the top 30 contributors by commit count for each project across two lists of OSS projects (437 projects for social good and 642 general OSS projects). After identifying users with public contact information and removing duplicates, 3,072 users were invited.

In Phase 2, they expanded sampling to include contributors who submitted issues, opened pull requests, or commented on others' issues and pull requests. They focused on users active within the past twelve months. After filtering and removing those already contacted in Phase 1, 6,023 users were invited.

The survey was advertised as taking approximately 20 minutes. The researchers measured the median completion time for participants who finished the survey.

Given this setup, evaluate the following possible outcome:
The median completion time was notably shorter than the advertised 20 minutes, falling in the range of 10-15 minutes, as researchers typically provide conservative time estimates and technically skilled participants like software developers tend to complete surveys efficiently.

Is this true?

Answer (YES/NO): NO